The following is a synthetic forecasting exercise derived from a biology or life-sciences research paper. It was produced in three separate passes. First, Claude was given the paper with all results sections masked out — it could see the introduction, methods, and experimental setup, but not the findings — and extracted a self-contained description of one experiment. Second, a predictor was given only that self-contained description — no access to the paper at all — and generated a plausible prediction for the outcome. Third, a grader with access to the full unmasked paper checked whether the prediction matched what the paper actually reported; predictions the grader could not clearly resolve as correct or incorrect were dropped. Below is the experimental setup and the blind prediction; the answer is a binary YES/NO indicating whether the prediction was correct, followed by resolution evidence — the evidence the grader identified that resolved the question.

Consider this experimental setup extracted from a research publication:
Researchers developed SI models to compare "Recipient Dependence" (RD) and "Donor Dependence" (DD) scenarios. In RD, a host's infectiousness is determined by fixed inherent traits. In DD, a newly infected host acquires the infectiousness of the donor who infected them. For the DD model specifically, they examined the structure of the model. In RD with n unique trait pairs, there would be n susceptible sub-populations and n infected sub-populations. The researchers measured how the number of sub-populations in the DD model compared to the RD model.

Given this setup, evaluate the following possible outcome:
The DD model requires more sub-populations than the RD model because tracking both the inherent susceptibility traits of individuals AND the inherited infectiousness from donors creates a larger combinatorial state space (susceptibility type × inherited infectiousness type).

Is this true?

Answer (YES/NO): YES